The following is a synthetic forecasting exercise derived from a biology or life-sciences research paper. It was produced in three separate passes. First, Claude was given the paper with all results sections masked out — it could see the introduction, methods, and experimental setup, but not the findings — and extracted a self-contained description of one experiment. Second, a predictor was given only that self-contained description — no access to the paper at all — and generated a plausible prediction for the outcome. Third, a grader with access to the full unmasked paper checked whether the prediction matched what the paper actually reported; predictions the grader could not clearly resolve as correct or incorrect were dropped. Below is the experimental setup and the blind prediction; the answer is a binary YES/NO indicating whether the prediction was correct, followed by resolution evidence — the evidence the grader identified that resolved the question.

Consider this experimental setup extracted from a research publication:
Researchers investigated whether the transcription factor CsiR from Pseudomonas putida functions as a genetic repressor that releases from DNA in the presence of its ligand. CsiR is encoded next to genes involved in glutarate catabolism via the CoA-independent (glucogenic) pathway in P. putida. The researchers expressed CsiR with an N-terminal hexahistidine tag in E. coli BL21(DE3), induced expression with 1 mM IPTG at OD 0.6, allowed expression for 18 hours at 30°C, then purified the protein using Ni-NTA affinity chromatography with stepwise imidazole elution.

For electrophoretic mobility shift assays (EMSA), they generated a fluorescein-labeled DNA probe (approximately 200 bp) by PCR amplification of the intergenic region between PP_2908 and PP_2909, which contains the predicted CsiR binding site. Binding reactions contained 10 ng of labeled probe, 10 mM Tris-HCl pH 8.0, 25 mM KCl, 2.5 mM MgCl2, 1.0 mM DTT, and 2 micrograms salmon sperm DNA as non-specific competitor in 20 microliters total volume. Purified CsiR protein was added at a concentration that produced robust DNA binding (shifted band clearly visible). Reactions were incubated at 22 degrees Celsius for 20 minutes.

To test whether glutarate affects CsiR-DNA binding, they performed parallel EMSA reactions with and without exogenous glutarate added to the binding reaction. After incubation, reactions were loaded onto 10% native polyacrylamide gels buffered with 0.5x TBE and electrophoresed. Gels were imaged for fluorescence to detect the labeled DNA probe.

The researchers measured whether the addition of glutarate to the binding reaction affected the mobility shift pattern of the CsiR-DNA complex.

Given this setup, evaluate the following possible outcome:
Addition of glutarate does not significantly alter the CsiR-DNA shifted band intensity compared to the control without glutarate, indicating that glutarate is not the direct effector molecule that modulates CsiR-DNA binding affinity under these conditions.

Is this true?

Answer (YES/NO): NO